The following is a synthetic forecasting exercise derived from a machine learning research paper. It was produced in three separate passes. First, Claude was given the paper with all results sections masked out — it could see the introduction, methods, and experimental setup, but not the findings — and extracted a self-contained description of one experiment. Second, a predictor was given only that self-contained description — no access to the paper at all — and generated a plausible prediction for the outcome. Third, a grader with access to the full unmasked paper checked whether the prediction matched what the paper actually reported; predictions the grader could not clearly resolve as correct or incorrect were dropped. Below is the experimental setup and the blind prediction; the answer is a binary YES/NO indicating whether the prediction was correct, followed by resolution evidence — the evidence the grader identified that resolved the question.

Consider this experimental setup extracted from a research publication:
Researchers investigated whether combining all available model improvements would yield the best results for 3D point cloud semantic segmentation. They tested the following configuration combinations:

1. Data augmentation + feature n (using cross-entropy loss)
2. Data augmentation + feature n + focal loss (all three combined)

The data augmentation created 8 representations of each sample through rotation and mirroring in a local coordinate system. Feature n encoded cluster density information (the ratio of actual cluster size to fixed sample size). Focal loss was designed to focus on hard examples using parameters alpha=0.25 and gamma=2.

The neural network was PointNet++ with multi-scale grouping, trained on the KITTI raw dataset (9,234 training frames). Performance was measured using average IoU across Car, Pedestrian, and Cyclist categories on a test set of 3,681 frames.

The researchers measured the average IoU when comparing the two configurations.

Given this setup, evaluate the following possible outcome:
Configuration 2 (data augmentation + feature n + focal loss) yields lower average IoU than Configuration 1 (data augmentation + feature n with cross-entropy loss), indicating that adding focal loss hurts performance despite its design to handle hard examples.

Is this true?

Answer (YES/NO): YES